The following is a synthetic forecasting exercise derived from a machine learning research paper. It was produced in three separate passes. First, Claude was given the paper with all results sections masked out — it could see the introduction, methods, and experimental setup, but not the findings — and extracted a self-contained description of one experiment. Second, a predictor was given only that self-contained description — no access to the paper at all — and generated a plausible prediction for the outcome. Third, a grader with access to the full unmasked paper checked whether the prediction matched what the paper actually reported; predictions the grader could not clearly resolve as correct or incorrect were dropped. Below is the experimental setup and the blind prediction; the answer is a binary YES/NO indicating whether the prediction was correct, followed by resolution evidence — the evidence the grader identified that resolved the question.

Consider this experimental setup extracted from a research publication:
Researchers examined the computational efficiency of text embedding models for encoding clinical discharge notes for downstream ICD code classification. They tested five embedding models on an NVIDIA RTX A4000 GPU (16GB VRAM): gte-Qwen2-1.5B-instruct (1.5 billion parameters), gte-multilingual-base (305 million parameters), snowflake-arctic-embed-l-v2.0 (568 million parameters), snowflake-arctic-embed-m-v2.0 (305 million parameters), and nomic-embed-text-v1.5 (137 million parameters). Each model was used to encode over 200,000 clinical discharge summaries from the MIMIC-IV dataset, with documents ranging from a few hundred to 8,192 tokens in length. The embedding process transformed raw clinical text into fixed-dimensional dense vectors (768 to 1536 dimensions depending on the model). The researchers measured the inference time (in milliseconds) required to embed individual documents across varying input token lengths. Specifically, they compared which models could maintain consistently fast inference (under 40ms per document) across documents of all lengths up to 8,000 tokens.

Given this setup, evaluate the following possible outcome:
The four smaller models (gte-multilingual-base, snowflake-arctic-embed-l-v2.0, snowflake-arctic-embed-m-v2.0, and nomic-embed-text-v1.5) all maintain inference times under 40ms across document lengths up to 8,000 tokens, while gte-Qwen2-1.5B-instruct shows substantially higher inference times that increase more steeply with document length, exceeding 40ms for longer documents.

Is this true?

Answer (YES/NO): NO